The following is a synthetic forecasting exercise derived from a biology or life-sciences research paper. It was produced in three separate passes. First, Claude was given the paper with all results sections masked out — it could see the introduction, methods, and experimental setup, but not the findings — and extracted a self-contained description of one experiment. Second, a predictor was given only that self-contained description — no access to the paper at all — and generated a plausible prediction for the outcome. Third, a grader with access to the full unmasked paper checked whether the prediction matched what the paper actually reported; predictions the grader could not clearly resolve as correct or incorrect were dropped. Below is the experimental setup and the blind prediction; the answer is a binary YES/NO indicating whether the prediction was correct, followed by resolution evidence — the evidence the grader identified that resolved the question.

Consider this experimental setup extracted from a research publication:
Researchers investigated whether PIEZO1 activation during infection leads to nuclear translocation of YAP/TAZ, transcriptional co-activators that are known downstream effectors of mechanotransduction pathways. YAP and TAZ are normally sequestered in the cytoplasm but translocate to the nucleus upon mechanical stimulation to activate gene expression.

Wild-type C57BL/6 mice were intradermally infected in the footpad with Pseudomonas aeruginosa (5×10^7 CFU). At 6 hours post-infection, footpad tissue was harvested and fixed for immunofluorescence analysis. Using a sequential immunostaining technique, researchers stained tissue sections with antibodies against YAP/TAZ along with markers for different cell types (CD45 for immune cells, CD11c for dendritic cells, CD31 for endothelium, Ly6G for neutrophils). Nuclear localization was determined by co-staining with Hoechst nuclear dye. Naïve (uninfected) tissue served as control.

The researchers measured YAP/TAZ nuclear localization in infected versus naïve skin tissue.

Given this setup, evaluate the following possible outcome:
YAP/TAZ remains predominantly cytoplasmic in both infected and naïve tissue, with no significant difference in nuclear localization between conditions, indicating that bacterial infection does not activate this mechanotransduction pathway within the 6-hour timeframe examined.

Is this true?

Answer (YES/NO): NO